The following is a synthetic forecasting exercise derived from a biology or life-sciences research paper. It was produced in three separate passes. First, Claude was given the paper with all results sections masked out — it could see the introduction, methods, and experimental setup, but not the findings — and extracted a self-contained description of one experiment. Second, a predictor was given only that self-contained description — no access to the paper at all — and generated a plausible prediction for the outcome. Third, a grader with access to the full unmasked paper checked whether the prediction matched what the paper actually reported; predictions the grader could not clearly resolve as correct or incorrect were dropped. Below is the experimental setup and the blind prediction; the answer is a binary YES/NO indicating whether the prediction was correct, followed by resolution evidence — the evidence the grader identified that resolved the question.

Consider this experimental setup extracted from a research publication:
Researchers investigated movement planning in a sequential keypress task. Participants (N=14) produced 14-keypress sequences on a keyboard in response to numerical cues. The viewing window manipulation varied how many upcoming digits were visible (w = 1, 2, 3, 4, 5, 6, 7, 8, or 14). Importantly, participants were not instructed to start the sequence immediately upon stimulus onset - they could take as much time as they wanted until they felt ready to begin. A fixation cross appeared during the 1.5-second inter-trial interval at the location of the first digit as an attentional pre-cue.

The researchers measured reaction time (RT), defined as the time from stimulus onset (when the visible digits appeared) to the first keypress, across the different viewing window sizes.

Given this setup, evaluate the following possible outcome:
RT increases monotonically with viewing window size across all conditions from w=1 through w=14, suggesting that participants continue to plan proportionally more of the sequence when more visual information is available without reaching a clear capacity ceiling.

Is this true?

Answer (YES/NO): NO